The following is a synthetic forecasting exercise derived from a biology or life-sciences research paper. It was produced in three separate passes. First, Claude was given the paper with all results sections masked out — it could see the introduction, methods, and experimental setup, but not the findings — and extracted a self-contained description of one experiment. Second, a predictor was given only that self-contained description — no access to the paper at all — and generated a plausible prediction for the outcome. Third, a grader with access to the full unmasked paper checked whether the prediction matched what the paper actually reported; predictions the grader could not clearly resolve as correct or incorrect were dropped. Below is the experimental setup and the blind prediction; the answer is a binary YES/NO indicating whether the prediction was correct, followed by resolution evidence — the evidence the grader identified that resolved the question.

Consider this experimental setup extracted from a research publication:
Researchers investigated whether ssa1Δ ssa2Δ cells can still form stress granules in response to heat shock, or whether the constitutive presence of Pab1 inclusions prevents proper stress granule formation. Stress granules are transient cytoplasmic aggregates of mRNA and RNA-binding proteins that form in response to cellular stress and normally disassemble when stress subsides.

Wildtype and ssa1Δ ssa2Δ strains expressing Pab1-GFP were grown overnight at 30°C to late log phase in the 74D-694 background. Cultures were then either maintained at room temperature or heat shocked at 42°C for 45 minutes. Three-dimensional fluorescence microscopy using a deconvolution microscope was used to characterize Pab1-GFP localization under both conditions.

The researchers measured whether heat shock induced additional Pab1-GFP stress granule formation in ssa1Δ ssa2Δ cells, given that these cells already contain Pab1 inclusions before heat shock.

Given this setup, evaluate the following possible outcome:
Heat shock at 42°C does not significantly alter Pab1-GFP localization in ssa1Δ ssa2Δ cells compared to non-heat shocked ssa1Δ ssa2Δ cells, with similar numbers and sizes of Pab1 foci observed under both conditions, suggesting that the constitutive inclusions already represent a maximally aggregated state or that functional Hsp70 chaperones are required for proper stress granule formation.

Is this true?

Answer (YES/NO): NO